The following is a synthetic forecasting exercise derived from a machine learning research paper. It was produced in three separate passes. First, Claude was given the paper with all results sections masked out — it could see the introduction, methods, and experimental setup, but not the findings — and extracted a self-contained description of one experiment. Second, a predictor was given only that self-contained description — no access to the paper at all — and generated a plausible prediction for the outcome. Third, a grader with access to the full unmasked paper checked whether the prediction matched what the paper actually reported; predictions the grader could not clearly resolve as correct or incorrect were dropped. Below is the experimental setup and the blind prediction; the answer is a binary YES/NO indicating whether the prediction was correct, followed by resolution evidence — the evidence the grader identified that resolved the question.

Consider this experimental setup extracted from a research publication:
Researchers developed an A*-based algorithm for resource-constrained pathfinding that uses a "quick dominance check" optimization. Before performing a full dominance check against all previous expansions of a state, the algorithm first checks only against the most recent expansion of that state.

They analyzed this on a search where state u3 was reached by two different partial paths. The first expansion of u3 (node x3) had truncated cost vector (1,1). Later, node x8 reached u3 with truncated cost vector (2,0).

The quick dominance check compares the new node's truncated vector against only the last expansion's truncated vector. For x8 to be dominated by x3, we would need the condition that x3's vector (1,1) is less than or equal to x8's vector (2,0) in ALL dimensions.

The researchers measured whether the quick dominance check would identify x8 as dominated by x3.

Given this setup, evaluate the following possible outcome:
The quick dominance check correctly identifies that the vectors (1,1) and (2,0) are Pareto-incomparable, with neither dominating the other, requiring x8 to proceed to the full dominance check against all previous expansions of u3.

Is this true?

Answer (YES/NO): YES